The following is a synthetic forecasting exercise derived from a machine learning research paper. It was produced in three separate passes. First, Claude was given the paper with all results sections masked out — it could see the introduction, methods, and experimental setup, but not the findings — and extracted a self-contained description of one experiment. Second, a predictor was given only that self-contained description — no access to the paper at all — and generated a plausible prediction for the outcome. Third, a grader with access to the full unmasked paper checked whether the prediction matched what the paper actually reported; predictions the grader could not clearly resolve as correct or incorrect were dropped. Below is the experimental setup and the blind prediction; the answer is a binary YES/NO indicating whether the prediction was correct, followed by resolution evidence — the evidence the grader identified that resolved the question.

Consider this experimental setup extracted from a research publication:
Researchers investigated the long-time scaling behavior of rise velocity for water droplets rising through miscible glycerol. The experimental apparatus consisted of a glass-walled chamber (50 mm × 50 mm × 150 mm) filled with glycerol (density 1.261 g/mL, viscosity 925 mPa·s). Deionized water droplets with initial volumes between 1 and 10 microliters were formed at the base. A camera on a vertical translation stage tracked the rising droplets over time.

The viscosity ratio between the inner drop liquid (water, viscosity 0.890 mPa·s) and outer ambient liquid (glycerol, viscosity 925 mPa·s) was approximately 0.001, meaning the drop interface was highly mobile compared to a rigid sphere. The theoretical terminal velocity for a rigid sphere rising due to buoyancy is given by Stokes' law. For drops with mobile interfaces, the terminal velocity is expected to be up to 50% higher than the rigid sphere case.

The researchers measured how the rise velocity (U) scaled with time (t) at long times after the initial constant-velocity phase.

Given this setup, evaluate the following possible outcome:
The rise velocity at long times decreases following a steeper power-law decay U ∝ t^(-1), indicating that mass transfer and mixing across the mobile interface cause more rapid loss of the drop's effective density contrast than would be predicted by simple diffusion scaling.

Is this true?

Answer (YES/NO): NO